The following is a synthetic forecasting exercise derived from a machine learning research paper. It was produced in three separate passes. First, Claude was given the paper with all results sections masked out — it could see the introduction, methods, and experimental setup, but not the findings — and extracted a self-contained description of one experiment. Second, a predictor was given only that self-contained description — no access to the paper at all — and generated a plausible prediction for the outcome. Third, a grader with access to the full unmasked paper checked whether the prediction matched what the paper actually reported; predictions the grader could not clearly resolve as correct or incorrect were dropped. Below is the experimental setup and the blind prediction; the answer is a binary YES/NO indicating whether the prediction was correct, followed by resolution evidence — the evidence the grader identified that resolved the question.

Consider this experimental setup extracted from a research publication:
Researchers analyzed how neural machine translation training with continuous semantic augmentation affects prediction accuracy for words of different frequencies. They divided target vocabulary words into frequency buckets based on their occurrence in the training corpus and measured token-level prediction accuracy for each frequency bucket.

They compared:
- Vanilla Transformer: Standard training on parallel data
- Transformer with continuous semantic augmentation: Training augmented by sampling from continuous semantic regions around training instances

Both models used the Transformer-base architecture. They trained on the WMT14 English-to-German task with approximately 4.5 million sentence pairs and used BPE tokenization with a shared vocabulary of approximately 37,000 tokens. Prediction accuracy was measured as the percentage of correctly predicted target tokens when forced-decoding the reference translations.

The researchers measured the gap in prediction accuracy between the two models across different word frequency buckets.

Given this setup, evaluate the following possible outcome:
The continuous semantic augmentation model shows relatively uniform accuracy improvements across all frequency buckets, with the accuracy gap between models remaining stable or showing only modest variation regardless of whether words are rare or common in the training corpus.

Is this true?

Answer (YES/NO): NO